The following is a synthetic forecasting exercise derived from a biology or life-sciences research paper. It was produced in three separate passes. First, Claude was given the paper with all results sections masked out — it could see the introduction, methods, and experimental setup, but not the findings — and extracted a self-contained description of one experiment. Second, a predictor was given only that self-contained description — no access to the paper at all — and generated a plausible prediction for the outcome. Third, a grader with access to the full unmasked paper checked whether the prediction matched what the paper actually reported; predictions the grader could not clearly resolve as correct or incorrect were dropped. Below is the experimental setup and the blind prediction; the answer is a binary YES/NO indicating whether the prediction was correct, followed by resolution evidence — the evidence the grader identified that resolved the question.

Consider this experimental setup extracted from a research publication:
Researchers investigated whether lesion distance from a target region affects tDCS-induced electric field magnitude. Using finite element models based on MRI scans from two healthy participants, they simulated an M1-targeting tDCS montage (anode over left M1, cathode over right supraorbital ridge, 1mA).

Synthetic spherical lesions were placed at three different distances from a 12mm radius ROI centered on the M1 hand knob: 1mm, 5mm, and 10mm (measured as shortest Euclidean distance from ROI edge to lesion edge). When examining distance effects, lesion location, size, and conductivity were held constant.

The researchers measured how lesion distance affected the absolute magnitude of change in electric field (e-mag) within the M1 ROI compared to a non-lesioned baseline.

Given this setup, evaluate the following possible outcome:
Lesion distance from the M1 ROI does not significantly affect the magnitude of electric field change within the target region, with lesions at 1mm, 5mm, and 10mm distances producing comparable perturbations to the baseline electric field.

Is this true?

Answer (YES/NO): NO